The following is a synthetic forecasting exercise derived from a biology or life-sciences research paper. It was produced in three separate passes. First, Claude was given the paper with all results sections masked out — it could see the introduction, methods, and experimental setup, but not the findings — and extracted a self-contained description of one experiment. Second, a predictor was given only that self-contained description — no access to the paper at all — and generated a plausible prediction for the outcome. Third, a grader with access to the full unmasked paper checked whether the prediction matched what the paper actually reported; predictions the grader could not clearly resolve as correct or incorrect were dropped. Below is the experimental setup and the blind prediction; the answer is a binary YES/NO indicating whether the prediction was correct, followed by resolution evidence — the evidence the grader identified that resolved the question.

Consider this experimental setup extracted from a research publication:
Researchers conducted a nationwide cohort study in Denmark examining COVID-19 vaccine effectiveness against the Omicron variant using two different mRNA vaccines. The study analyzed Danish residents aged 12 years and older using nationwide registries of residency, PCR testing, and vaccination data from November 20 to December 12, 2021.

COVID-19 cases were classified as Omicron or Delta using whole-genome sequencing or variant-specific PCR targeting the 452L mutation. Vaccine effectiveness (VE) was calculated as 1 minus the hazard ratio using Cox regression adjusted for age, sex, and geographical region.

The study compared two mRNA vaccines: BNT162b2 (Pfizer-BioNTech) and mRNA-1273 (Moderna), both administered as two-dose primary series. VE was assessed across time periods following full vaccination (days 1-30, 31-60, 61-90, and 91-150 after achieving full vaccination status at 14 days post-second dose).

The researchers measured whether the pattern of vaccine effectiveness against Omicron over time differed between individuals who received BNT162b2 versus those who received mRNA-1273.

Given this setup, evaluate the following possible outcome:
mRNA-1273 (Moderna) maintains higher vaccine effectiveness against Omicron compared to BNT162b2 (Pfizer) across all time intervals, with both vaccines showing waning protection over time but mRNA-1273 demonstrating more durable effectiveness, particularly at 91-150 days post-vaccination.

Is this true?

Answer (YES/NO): NO